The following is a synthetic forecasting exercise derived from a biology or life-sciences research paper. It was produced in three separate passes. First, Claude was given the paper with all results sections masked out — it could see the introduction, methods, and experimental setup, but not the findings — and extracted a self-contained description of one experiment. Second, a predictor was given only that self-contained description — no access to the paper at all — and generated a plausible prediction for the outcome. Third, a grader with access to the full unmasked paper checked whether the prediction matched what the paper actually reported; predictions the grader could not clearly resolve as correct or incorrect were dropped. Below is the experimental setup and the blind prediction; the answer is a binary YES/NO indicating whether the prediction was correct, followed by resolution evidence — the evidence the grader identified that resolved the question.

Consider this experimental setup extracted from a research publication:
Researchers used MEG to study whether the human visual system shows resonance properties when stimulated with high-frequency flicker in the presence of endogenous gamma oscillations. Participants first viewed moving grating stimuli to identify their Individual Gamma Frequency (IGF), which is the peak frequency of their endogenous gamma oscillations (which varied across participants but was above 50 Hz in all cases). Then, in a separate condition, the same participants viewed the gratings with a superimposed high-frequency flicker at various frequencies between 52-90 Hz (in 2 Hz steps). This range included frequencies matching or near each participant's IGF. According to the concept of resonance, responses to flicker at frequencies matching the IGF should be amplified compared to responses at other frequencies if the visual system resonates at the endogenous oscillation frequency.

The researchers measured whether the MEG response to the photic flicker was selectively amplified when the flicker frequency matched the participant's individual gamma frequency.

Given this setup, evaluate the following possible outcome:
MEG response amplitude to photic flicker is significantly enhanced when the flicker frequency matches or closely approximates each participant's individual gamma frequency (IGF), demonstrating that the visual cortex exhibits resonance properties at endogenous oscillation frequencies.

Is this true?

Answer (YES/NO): NO